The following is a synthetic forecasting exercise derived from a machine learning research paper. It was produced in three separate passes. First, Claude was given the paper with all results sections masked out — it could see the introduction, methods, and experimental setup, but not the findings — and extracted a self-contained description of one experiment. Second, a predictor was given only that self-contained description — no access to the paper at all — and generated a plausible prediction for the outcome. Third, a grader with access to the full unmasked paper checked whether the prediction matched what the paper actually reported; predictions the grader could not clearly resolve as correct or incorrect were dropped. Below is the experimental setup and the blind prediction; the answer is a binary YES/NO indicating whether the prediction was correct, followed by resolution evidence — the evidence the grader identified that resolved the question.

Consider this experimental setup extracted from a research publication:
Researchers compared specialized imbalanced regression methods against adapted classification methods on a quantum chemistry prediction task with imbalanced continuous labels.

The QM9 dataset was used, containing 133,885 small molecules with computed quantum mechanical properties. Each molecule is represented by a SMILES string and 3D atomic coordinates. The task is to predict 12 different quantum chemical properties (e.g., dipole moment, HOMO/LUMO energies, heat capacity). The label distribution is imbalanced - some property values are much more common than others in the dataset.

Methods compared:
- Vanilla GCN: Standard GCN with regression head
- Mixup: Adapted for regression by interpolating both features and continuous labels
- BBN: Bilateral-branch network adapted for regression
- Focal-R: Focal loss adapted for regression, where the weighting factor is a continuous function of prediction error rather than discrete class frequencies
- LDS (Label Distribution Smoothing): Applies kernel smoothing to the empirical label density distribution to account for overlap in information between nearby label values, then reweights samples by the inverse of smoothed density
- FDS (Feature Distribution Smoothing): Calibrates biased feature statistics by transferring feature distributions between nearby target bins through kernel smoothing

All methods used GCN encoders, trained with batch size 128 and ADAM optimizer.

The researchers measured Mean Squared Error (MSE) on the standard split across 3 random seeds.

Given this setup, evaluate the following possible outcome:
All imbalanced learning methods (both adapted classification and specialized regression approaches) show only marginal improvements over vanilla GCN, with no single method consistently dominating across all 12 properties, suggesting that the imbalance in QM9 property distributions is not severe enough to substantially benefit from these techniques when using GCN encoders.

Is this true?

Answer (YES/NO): NO